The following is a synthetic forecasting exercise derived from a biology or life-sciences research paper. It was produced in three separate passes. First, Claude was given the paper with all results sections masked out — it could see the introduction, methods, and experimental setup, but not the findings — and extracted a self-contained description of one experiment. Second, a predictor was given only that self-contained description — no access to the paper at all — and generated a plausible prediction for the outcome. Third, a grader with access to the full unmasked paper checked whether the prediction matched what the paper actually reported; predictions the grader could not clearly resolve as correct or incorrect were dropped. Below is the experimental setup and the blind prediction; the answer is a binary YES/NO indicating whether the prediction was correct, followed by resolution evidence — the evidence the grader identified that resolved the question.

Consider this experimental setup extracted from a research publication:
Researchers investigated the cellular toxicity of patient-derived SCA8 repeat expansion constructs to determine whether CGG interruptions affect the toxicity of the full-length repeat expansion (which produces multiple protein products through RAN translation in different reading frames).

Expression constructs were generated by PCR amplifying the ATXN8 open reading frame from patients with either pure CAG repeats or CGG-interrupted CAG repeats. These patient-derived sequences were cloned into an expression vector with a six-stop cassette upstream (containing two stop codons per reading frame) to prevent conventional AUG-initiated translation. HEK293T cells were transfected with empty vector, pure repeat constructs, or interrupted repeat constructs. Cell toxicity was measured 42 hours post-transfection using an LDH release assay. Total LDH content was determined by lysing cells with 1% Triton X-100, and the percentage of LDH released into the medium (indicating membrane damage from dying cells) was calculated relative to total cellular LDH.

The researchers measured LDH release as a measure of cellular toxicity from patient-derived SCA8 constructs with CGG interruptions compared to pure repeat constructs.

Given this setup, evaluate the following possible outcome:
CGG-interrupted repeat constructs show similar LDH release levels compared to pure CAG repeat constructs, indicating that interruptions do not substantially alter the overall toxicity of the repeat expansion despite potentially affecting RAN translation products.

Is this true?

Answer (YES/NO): NO